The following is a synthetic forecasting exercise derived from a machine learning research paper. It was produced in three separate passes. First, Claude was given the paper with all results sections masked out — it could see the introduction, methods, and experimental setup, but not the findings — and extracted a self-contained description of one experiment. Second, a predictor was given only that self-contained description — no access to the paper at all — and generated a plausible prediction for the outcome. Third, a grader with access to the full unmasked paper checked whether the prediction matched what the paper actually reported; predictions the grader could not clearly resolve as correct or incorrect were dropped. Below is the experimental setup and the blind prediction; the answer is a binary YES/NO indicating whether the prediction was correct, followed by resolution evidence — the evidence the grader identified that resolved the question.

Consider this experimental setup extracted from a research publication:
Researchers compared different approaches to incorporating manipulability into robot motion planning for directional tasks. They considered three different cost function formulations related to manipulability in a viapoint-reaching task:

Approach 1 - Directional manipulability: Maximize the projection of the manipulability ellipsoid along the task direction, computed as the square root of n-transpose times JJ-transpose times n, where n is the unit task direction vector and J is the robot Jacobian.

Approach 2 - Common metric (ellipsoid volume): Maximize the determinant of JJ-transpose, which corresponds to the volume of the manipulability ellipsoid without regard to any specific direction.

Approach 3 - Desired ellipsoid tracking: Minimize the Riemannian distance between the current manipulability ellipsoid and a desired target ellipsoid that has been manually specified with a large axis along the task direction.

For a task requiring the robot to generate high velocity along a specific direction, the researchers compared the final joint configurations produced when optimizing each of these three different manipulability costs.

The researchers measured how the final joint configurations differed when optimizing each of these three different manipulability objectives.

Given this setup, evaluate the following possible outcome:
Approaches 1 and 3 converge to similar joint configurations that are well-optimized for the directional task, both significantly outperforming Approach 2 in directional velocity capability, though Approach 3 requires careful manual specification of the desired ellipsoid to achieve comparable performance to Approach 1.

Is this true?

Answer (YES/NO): NO